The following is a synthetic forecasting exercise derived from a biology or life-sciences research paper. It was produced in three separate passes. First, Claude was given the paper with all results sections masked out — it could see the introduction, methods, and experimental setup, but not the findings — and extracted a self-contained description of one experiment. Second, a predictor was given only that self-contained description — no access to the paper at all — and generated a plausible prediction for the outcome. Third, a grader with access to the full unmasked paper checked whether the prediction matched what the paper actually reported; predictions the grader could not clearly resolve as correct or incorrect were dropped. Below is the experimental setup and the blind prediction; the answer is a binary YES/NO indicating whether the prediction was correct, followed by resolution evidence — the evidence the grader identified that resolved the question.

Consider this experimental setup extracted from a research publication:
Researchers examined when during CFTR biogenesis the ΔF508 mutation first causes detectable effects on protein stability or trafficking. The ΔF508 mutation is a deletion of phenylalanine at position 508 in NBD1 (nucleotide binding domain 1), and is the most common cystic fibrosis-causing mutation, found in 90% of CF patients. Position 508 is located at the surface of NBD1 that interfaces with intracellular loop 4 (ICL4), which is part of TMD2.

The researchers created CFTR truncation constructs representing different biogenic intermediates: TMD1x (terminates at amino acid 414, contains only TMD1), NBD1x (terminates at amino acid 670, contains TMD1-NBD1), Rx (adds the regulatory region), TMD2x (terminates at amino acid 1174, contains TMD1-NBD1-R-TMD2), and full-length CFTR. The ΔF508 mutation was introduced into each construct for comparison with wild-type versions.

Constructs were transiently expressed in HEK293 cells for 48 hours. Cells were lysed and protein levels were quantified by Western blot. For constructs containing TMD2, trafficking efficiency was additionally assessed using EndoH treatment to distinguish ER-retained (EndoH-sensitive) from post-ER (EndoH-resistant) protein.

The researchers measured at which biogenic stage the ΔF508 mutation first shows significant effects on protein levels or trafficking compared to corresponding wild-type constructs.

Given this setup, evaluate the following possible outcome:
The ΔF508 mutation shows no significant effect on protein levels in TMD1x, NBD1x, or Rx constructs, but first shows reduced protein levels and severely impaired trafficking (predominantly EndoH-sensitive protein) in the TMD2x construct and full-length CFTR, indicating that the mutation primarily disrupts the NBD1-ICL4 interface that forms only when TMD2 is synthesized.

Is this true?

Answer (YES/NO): NO